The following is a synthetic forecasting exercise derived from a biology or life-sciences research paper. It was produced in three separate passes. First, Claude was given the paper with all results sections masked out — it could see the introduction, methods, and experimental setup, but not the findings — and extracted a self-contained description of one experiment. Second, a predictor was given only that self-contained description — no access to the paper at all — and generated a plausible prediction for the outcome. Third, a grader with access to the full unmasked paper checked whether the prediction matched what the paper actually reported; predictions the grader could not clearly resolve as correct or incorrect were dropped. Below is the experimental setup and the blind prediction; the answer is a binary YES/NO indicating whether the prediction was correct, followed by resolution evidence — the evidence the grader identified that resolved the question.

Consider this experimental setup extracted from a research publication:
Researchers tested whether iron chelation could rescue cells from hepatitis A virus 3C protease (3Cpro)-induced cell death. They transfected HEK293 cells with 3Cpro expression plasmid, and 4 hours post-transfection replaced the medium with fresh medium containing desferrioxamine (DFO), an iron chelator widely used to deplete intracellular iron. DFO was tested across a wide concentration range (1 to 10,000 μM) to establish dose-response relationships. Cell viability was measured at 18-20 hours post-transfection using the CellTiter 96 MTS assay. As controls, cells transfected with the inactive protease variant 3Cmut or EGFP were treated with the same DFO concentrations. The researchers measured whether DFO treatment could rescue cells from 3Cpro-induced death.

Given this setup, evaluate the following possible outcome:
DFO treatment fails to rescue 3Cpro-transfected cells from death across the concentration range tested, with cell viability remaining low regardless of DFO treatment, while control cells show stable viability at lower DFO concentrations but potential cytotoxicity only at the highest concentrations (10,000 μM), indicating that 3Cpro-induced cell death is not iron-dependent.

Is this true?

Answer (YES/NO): NO